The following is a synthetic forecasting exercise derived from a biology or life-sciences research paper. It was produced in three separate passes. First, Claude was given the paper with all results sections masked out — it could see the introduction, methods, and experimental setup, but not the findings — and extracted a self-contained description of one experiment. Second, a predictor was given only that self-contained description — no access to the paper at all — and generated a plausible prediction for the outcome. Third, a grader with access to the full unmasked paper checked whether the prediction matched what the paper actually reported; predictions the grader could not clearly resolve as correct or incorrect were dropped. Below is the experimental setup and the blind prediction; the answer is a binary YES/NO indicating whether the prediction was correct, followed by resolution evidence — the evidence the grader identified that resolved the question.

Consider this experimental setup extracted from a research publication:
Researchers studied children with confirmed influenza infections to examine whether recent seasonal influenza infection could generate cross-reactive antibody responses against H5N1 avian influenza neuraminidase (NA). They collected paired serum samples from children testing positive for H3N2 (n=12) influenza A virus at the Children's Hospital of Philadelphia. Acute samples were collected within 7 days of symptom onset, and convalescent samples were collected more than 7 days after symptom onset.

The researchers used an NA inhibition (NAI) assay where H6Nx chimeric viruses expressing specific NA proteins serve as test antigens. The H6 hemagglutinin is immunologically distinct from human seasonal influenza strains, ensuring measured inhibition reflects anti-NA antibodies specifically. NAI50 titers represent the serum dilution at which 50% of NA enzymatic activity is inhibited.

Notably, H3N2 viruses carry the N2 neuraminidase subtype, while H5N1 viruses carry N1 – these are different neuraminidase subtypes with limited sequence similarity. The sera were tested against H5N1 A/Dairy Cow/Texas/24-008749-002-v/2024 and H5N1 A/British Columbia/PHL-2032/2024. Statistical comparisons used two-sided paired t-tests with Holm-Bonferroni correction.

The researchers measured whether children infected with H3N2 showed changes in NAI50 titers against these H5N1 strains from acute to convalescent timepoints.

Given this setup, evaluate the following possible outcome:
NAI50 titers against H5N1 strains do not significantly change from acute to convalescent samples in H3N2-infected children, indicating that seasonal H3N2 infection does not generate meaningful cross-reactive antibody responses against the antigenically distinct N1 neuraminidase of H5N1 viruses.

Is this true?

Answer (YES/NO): YES